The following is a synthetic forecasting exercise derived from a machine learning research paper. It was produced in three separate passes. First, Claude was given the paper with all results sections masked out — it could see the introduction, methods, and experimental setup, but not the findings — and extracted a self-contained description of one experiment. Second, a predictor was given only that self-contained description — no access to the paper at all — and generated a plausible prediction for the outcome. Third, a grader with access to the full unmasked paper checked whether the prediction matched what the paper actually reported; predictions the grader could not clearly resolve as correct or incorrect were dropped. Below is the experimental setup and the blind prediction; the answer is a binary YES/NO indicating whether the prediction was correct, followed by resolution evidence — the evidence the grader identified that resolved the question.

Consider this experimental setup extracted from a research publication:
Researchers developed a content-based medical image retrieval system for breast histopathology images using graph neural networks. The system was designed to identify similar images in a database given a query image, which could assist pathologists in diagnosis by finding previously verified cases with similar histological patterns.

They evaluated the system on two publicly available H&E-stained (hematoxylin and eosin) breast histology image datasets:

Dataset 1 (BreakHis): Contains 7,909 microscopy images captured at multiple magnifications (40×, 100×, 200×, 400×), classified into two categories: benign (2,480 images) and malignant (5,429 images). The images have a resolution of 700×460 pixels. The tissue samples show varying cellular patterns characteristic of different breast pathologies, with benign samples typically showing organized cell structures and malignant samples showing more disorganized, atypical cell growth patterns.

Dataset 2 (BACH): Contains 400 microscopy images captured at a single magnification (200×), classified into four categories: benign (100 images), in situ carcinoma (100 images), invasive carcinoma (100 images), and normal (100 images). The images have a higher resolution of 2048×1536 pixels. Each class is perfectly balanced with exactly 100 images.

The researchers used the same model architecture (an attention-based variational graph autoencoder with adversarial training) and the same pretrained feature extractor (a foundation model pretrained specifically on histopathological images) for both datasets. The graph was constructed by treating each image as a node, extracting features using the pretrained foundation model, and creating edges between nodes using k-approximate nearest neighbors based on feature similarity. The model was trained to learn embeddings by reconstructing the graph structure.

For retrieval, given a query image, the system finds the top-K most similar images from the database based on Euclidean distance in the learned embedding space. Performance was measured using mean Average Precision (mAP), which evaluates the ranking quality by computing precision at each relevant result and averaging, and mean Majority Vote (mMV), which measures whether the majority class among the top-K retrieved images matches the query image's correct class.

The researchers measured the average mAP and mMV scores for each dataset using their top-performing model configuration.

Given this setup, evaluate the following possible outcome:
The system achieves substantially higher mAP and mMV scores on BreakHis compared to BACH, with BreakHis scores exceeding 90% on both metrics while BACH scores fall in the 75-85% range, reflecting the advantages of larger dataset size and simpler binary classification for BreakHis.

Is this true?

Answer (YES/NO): NO